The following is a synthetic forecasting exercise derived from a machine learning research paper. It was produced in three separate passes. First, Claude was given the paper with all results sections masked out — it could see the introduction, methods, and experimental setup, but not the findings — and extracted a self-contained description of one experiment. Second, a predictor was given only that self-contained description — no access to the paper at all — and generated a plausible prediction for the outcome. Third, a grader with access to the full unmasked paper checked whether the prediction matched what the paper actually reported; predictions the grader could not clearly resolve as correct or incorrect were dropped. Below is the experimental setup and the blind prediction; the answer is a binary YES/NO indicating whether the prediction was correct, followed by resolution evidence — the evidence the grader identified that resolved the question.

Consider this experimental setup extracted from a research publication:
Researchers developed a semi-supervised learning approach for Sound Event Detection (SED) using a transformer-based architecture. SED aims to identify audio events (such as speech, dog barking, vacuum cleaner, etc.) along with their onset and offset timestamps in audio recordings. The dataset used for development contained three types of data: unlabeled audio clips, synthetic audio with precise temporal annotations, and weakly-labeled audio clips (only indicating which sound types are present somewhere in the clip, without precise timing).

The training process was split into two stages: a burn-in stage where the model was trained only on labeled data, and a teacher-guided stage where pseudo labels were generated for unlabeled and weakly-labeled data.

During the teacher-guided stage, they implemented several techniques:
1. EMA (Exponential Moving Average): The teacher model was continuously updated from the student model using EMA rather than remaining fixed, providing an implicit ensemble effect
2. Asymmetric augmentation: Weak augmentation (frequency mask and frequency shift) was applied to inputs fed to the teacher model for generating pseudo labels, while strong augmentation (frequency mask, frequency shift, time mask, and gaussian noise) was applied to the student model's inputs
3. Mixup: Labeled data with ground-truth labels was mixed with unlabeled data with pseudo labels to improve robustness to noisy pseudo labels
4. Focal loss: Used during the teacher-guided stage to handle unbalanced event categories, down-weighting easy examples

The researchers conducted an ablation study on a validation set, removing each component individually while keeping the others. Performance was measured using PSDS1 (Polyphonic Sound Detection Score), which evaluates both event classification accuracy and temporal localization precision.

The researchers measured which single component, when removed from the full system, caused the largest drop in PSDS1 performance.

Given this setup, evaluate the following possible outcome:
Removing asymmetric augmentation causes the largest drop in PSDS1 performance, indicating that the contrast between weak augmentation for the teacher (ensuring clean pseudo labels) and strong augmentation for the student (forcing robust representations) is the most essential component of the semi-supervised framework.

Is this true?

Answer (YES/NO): NO